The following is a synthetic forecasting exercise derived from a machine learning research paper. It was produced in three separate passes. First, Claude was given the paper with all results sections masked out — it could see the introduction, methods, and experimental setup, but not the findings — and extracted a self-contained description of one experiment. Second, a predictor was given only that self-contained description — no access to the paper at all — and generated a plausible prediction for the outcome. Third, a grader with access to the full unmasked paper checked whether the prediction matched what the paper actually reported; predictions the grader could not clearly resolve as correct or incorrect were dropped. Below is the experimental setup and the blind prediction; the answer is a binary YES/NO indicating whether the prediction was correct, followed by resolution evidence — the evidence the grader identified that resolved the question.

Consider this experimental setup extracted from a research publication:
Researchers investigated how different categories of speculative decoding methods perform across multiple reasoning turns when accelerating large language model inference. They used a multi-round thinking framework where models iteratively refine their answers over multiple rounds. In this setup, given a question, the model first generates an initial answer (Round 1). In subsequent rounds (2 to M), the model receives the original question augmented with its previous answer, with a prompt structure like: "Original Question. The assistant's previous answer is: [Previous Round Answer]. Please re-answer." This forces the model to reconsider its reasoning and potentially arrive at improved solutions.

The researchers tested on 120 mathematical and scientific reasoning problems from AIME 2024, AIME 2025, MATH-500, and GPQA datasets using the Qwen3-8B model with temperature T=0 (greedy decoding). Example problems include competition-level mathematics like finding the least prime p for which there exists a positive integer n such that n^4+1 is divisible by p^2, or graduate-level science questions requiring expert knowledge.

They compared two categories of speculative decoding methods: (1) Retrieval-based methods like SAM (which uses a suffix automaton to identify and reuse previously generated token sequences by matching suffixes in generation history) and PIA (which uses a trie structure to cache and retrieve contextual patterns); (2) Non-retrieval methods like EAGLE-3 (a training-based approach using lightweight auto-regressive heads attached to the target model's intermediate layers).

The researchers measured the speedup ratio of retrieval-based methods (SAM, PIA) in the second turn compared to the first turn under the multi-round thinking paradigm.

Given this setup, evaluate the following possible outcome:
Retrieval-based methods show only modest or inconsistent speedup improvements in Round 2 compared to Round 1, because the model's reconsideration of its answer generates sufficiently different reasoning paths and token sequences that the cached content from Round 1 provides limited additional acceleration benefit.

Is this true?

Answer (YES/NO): NO